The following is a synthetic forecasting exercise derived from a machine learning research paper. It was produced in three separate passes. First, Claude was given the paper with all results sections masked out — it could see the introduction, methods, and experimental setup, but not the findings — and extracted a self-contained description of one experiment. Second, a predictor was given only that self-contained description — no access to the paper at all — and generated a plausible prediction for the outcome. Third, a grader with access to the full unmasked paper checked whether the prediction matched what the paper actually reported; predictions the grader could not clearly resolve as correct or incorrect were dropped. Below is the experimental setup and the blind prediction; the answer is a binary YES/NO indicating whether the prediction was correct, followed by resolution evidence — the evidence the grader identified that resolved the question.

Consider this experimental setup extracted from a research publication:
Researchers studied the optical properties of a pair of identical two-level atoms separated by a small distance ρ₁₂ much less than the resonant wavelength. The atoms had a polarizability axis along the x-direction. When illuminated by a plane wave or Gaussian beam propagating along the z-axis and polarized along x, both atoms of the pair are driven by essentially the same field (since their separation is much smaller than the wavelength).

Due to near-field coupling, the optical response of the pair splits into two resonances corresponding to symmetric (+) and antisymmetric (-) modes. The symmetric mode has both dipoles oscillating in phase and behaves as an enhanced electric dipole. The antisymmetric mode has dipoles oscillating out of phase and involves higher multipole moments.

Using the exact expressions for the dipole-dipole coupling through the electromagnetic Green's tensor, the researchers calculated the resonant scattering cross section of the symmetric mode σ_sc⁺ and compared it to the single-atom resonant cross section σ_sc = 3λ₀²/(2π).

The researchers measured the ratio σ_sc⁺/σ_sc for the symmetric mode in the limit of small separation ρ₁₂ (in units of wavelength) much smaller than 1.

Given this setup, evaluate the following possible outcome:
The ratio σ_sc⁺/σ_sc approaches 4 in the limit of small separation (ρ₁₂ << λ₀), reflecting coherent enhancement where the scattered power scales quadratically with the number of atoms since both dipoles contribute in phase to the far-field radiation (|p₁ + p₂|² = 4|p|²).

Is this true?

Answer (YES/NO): NO